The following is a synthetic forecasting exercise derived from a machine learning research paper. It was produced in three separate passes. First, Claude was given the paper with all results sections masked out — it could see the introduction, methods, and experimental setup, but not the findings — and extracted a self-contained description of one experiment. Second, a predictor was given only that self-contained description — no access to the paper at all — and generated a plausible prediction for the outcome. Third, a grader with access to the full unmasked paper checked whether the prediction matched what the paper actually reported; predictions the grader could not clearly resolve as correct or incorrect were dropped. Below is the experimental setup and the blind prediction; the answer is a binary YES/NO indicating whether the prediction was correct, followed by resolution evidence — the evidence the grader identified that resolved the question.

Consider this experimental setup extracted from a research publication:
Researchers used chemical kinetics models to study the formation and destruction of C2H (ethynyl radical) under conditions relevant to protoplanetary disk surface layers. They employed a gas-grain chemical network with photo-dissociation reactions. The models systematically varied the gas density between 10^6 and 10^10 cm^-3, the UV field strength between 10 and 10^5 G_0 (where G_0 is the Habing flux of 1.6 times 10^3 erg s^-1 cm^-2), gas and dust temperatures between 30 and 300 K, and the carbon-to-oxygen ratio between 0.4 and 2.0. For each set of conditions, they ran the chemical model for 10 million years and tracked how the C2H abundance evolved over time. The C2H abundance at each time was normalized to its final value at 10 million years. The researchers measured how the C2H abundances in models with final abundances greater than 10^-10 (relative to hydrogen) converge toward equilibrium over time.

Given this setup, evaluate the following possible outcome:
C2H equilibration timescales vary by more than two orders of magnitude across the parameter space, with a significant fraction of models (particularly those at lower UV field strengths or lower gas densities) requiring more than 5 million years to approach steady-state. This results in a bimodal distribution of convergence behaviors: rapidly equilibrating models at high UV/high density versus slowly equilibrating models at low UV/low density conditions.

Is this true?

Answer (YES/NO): NO